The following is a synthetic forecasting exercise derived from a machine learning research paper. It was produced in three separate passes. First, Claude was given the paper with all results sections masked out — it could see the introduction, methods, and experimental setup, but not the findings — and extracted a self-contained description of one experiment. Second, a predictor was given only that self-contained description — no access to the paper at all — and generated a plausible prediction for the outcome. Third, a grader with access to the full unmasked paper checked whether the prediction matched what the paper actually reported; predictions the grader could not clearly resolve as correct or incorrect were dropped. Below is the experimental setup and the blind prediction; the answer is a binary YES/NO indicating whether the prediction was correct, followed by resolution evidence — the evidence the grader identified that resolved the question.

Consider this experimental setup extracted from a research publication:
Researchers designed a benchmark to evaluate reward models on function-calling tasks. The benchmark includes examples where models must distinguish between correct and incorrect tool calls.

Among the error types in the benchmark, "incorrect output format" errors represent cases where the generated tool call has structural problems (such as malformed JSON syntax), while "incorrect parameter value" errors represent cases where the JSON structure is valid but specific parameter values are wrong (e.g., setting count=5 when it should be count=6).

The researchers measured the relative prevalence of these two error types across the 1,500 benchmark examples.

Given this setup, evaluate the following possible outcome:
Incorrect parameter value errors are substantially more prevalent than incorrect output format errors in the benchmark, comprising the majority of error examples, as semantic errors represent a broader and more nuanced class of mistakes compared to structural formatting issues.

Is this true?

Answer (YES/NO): NO